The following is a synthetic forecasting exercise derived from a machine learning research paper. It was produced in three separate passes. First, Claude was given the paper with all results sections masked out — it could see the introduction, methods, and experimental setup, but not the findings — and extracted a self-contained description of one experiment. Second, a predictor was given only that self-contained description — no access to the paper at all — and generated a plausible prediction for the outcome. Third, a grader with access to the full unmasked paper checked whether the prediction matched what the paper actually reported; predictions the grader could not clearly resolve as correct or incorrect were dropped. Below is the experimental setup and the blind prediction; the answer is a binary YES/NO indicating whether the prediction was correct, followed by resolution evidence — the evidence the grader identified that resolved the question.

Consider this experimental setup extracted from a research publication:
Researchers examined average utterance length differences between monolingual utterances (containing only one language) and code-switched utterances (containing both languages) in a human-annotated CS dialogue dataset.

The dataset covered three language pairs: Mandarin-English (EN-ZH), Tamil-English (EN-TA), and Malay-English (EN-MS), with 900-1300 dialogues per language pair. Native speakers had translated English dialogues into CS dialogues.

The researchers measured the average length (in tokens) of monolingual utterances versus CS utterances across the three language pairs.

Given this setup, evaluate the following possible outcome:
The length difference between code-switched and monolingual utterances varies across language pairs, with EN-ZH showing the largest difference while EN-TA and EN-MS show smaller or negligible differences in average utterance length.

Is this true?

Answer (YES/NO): NO